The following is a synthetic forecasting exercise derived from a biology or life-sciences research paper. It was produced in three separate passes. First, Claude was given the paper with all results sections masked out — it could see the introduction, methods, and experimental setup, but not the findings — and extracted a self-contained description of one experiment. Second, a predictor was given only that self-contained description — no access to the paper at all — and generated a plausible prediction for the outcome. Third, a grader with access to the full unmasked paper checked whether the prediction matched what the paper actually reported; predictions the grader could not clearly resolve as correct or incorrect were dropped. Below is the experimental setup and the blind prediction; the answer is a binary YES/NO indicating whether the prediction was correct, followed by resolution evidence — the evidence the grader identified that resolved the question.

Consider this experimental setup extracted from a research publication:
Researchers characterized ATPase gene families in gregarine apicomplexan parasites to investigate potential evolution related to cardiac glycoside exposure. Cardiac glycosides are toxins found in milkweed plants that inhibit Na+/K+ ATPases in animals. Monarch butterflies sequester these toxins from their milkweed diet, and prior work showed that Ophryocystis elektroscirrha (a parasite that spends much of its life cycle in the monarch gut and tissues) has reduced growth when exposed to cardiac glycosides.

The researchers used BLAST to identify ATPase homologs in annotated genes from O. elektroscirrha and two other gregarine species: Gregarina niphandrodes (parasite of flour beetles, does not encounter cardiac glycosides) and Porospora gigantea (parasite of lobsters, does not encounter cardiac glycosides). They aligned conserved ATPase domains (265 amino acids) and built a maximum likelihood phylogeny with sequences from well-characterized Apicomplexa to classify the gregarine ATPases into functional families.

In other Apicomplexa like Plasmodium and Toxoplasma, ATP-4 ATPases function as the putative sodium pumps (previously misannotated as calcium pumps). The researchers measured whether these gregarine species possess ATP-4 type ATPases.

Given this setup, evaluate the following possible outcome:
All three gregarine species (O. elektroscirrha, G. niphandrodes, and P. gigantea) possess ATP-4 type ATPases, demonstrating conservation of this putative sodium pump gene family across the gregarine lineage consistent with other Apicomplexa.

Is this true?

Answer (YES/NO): NO